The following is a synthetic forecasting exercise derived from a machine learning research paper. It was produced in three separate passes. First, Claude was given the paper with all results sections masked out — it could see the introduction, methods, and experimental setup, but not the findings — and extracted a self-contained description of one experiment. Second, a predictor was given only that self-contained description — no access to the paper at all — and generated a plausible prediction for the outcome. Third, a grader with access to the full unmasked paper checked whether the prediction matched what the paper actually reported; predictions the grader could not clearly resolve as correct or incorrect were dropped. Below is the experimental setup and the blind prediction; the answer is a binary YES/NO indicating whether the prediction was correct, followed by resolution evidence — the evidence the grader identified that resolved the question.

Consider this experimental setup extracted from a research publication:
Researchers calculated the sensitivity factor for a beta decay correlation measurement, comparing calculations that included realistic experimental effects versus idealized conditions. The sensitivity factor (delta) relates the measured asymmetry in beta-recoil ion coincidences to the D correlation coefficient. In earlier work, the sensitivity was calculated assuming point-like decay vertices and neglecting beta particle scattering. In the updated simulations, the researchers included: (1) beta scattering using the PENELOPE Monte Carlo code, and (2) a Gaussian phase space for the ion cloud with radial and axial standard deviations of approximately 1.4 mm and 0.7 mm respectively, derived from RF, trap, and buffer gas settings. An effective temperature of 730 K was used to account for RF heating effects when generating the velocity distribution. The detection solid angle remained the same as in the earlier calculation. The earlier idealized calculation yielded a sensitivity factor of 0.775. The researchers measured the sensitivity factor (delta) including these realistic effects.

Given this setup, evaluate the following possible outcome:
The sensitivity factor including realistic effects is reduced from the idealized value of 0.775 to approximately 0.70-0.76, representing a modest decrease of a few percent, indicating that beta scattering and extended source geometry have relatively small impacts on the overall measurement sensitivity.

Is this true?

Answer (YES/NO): YES